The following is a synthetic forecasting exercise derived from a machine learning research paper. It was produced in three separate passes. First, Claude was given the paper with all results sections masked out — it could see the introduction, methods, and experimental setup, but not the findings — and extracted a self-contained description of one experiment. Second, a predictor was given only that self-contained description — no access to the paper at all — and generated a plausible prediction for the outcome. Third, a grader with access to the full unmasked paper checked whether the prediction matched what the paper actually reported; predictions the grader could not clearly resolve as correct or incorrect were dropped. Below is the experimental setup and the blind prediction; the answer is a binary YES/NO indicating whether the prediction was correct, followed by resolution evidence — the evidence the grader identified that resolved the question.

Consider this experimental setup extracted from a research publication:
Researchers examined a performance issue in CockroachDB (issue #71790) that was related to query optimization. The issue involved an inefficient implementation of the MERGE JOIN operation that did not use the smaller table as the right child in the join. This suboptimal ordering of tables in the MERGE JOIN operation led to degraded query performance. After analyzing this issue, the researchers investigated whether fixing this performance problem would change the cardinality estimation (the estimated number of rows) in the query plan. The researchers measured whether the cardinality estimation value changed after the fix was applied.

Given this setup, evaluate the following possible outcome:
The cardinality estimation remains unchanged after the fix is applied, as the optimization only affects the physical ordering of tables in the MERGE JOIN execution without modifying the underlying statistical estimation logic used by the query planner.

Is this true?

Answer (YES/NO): YES